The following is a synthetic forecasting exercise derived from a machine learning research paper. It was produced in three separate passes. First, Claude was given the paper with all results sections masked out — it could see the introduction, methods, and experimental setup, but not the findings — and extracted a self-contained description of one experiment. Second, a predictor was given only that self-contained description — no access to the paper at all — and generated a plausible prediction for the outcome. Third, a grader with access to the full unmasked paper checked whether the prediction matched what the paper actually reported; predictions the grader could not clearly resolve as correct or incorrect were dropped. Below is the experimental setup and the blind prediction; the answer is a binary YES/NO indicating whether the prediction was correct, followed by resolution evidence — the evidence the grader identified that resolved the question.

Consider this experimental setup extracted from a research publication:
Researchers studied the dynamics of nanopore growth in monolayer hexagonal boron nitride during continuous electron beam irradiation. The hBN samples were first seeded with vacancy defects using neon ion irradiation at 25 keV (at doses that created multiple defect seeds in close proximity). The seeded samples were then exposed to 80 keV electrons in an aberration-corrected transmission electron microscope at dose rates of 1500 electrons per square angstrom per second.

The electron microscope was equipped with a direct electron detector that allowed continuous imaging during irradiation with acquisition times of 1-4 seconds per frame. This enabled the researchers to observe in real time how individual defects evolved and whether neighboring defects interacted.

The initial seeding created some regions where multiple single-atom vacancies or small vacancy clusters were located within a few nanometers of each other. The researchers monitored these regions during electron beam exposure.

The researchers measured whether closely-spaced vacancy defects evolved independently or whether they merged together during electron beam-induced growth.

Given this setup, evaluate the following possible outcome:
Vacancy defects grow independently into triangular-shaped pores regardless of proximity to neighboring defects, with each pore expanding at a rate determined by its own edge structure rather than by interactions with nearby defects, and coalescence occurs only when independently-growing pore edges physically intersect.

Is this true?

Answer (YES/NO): NO